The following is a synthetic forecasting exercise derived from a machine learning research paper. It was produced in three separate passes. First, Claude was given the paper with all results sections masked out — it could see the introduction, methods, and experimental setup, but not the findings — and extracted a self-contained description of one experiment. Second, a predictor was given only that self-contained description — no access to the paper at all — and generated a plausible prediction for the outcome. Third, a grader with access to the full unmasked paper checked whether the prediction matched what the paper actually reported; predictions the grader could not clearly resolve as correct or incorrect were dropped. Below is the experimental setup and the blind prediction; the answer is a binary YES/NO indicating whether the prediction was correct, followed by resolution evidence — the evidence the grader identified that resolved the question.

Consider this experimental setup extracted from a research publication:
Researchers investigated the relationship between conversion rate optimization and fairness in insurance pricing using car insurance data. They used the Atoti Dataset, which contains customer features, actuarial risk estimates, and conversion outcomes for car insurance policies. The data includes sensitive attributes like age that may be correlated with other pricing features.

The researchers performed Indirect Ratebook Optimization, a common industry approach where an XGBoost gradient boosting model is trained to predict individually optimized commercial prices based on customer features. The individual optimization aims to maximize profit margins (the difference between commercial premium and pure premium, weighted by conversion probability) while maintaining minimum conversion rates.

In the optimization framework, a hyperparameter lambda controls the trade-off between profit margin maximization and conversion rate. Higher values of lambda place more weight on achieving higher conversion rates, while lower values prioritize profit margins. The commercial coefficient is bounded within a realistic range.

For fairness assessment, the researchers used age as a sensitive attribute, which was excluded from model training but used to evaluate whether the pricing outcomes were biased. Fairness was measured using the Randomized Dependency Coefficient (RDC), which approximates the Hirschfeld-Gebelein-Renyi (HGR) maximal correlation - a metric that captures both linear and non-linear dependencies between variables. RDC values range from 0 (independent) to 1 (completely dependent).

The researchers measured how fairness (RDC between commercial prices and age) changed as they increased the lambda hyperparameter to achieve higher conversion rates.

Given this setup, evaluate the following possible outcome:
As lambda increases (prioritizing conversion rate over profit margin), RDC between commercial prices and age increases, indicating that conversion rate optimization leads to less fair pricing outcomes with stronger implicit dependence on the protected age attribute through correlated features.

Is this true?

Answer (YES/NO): NO